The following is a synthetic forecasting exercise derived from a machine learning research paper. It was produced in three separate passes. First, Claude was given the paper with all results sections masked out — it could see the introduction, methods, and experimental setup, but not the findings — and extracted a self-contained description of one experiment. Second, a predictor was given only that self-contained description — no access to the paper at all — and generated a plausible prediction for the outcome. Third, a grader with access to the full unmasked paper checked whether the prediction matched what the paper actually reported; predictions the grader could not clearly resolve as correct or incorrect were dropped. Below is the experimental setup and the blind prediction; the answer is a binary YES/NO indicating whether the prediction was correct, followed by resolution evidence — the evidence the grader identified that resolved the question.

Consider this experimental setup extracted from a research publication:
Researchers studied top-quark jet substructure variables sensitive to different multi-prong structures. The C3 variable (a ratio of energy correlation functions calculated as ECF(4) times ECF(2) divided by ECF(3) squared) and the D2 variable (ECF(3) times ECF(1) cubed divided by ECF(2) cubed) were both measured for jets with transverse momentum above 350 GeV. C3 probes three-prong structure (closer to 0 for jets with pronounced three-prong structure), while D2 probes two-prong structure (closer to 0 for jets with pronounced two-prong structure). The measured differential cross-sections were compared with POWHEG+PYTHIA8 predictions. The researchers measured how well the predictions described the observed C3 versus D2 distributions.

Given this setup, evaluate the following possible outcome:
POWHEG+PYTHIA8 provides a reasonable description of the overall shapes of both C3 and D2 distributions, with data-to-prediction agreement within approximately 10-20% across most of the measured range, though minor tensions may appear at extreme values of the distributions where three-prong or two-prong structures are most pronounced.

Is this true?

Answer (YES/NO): NO